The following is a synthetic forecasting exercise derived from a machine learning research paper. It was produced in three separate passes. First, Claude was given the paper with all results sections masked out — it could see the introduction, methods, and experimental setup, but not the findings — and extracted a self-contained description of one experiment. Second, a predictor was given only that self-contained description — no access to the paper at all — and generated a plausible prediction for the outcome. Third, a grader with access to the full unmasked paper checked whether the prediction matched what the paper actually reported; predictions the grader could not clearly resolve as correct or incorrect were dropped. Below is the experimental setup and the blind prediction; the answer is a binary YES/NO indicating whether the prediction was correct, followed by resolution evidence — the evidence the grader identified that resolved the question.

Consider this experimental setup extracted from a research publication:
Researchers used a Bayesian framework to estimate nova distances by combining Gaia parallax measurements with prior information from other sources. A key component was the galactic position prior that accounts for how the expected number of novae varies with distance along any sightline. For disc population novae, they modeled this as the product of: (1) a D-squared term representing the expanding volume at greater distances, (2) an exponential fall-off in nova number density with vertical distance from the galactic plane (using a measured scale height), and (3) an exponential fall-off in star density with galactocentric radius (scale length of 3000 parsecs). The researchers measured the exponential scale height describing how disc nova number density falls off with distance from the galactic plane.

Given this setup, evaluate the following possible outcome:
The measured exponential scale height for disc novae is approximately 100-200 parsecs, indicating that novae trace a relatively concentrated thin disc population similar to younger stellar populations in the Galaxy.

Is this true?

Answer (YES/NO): YES